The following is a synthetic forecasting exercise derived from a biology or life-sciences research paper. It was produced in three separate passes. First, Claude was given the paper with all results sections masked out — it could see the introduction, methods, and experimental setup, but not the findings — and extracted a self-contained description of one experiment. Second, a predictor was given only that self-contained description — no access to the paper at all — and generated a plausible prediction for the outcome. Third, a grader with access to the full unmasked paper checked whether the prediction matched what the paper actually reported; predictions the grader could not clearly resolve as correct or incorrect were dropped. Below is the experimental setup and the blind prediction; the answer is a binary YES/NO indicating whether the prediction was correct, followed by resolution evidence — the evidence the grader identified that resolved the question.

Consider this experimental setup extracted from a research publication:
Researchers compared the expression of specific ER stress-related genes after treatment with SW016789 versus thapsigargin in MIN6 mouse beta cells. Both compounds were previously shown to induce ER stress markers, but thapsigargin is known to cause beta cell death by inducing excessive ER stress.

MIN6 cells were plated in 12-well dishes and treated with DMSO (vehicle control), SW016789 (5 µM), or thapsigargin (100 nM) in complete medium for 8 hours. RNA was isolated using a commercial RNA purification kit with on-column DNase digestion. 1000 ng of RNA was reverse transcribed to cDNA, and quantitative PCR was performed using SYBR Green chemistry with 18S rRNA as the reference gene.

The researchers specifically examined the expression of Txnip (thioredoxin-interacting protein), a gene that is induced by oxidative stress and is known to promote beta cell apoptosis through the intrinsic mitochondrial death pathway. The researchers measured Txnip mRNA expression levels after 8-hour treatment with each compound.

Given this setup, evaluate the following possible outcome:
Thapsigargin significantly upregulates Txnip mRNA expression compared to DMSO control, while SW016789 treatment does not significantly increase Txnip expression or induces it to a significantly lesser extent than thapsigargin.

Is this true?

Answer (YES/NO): YES